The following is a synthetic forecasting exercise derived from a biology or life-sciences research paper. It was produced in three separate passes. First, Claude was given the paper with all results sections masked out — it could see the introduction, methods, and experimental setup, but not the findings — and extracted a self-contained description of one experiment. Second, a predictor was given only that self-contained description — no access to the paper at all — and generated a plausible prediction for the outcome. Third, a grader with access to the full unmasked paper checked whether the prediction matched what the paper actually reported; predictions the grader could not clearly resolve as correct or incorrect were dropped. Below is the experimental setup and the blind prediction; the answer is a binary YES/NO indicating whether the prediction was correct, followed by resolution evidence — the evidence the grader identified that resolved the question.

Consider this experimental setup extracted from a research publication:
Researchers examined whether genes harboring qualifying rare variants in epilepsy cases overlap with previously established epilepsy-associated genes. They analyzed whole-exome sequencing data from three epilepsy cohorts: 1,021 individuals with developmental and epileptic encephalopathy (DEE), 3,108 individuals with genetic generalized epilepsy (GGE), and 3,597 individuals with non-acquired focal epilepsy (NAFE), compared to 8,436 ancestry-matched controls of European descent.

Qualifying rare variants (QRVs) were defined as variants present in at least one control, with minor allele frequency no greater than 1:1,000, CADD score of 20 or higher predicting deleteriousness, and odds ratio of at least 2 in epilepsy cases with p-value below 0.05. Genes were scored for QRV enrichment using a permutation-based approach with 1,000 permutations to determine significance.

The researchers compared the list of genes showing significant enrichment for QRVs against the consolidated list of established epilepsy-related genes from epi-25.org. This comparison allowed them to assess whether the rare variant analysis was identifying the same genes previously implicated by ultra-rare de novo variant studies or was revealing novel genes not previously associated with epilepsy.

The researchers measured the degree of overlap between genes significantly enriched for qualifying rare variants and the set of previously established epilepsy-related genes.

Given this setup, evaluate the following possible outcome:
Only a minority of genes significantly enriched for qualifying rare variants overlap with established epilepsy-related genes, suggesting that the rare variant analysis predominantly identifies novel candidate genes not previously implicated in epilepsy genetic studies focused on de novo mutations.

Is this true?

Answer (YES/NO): YES